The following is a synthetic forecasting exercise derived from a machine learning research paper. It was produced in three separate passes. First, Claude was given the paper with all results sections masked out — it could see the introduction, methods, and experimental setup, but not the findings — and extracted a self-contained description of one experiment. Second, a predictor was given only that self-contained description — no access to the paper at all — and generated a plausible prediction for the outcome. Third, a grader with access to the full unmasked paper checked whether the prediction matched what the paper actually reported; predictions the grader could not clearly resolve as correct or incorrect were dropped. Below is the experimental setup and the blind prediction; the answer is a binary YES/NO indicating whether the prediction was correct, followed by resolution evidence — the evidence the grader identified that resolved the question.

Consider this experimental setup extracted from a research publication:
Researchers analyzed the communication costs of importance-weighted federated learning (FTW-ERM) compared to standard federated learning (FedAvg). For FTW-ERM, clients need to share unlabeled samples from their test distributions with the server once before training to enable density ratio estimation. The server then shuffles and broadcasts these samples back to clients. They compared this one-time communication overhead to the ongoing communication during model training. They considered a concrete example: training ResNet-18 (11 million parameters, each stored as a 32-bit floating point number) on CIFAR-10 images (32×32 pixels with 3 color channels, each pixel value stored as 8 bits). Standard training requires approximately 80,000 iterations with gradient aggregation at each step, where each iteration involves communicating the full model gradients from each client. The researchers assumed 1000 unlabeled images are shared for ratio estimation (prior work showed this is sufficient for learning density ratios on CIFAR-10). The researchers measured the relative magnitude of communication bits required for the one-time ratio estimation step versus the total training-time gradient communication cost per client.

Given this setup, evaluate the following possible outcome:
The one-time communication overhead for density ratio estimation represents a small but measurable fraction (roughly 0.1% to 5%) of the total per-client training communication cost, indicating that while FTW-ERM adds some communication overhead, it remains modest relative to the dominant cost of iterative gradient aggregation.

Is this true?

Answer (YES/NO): NO